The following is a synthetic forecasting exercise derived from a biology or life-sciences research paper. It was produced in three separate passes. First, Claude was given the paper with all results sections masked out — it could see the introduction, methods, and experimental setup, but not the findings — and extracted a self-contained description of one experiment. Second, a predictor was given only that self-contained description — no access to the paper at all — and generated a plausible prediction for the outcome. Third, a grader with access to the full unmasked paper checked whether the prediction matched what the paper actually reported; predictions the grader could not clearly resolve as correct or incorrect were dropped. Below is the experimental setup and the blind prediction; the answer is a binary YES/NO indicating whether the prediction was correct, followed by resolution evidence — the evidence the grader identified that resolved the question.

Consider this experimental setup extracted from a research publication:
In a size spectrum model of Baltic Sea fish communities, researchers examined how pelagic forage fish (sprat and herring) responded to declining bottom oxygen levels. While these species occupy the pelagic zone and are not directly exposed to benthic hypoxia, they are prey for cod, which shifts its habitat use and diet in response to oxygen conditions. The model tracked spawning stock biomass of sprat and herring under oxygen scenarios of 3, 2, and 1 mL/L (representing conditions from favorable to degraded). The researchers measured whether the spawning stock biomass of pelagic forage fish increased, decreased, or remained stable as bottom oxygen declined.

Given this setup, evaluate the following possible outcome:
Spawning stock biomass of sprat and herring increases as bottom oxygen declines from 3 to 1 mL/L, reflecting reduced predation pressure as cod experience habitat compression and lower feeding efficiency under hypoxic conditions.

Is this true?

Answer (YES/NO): NO